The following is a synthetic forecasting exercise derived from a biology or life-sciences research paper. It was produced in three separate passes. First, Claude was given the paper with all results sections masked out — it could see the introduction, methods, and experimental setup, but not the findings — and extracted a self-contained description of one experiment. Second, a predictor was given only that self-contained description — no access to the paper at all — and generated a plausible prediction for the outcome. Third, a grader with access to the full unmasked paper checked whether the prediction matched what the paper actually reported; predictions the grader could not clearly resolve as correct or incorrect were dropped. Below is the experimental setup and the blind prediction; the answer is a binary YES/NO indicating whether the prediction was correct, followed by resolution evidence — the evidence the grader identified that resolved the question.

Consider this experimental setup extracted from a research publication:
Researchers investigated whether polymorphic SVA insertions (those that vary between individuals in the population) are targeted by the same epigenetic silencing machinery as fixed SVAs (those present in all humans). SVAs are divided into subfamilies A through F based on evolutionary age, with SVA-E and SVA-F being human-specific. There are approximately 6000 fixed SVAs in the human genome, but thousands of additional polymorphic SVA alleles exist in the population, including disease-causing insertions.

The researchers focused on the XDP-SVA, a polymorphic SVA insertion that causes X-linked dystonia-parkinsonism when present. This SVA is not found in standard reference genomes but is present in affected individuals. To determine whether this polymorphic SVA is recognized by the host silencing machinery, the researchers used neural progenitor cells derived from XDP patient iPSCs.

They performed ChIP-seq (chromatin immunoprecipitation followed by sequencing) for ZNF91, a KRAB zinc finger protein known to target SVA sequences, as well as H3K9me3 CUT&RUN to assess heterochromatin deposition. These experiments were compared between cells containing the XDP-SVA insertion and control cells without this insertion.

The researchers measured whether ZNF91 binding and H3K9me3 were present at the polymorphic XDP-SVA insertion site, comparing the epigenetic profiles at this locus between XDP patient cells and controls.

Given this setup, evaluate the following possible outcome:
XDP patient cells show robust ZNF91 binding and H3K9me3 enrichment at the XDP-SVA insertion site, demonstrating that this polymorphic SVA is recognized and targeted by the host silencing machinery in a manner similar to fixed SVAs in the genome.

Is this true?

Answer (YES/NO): NO